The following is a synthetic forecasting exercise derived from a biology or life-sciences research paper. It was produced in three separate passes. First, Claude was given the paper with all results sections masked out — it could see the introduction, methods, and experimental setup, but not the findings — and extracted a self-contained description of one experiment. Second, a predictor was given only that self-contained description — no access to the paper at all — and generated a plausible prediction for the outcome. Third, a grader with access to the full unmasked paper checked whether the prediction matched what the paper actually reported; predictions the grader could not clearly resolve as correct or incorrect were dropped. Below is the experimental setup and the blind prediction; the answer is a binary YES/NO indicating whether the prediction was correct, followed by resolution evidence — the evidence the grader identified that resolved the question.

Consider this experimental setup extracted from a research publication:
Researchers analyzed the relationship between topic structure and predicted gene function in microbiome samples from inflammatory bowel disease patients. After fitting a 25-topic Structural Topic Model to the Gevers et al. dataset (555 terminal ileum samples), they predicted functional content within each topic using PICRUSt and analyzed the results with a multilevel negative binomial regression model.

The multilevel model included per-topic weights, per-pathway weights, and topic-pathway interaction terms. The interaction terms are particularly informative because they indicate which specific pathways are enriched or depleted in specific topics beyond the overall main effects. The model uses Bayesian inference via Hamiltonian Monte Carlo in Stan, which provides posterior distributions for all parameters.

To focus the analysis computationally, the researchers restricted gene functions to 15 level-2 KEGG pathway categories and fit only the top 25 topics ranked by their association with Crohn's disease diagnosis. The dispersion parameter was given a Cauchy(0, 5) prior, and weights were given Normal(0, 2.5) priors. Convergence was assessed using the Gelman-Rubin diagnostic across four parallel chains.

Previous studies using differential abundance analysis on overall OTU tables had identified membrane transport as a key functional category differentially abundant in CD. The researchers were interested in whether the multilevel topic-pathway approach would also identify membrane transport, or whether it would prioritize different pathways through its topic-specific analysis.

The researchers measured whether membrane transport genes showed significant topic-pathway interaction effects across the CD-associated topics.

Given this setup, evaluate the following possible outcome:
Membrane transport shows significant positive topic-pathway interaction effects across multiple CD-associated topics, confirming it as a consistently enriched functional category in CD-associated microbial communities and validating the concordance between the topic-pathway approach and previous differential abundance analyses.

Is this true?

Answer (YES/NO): NO